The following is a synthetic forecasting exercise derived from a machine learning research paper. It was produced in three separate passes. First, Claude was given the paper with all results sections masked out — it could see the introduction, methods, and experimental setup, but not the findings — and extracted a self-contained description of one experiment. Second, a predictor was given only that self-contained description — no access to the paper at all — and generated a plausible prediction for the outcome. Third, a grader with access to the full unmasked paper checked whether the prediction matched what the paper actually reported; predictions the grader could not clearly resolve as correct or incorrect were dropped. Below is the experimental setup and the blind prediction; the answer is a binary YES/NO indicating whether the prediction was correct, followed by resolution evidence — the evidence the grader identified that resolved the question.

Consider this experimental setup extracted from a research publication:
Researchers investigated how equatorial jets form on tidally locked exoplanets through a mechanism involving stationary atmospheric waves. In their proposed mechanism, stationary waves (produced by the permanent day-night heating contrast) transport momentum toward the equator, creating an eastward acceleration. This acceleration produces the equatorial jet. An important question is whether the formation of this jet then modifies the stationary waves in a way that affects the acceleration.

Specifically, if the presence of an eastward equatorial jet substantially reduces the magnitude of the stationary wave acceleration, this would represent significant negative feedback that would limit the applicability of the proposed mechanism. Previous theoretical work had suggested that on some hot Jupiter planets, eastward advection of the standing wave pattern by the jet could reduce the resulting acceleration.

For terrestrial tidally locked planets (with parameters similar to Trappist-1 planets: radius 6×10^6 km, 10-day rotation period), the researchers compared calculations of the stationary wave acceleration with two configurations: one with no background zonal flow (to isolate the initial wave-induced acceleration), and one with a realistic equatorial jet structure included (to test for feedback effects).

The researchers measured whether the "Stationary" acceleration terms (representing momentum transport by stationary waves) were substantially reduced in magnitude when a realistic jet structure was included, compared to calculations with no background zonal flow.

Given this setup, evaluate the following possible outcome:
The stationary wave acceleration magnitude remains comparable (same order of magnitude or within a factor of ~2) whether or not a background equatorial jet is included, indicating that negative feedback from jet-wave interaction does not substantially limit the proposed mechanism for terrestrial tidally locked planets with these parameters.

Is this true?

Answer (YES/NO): YES